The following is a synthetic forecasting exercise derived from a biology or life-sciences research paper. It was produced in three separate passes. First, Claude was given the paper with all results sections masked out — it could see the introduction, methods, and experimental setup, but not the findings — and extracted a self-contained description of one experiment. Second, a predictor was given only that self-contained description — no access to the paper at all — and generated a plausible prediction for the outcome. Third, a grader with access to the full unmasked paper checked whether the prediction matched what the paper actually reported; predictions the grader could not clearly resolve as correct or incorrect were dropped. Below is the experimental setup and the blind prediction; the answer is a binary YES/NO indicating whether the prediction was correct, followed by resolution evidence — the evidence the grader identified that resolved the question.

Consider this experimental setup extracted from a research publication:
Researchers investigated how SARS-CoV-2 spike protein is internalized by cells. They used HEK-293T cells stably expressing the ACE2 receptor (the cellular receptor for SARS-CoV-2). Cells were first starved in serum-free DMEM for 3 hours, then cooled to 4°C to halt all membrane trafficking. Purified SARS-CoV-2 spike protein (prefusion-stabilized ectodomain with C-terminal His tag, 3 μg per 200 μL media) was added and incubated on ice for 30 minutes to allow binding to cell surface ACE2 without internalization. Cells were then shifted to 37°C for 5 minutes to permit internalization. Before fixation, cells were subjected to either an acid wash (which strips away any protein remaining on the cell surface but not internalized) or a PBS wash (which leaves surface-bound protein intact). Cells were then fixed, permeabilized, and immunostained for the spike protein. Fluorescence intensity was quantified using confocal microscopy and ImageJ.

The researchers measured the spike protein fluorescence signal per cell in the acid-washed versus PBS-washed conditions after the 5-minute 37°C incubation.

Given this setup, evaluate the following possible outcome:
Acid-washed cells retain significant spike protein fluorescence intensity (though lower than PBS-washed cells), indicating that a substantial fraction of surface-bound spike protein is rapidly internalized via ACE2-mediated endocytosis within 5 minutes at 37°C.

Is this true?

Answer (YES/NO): YES